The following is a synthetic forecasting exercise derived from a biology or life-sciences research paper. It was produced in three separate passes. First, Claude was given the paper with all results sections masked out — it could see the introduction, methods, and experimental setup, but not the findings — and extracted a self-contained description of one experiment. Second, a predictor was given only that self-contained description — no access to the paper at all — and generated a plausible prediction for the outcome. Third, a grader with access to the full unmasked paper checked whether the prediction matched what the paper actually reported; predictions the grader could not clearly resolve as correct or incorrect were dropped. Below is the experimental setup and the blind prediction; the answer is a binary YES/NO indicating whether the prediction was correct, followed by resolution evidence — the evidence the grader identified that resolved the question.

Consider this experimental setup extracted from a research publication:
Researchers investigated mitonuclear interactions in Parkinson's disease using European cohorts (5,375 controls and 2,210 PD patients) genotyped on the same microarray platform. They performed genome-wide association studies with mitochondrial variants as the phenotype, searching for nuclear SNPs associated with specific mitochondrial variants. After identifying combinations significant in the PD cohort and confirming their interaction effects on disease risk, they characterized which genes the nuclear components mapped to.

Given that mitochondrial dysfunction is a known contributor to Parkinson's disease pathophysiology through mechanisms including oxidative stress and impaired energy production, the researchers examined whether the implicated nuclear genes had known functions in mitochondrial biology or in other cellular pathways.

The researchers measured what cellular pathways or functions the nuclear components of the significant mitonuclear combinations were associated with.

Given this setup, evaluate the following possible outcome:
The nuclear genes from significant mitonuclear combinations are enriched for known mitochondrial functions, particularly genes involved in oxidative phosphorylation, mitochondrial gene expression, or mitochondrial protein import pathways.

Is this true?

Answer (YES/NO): NO